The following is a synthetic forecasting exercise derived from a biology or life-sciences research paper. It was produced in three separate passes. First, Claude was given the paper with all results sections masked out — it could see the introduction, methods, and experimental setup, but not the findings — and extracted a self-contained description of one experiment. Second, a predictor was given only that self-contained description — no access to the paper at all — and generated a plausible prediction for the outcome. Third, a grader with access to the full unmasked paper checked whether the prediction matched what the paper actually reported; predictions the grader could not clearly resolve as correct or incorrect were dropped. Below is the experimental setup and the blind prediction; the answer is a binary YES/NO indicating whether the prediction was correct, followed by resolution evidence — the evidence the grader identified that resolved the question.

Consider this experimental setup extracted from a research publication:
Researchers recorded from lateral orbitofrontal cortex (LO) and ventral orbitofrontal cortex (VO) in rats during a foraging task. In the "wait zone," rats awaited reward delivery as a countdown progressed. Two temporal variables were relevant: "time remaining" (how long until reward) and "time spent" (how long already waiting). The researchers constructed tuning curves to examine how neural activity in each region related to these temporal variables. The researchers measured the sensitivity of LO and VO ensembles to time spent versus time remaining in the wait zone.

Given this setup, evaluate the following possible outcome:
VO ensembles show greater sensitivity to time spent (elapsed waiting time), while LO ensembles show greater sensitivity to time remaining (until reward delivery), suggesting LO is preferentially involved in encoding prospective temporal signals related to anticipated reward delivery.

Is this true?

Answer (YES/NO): NO